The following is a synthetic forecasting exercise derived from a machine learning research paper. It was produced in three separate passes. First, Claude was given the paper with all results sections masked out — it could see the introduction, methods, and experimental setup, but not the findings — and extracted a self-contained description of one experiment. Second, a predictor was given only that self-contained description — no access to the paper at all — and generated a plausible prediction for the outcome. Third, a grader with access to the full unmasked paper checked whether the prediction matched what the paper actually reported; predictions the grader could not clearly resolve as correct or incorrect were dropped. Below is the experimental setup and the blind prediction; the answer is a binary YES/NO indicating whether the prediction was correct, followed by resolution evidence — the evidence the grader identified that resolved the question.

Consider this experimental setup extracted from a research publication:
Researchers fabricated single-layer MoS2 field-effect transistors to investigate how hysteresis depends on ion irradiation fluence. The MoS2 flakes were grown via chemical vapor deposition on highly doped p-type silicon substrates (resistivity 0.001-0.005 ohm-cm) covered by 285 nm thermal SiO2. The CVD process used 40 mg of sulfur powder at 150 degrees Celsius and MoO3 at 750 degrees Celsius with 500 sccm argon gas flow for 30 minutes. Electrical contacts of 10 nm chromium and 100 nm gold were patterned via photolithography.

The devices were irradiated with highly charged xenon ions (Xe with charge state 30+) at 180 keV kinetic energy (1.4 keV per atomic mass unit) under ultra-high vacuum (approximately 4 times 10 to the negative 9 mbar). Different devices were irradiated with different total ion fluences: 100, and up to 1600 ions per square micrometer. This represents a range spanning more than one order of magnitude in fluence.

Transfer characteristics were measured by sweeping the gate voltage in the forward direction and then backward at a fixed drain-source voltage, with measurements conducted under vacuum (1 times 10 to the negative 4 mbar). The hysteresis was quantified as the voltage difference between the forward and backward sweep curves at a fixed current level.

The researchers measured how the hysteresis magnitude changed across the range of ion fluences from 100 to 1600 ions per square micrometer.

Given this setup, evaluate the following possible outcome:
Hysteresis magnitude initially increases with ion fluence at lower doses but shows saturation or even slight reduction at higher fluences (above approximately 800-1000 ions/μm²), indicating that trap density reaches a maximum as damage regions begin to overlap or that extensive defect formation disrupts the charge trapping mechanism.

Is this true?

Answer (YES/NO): NO